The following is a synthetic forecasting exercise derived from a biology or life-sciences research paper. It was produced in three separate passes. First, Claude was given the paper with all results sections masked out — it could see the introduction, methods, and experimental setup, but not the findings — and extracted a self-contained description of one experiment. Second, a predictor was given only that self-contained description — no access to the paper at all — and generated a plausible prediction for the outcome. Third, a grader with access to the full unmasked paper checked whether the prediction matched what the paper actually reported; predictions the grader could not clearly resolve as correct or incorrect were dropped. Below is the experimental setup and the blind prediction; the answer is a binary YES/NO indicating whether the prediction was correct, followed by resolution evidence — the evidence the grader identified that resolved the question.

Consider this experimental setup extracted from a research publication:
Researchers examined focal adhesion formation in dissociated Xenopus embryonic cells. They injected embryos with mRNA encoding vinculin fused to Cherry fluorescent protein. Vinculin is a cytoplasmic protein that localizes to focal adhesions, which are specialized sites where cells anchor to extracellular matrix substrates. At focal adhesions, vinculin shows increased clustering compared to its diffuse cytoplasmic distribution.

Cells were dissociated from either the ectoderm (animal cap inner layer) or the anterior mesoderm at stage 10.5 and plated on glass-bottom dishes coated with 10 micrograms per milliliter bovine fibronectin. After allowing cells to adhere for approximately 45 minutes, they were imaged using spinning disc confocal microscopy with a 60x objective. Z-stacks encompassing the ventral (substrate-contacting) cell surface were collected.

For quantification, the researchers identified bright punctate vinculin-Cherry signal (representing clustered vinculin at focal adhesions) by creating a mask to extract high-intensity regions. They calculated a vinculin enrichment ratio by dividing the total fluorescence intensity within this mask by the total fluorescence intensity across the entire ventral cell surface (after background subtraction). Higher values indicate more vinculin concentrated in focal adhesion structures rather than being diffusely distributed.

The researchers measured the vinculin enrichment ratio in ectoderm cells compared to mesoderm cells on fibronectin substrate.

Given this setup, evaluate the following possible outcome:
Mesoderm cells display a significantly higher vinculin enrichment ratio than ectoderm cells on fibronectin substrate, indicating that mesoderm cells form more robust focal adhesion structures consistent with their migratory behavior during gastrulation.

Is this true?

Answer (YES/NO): NO